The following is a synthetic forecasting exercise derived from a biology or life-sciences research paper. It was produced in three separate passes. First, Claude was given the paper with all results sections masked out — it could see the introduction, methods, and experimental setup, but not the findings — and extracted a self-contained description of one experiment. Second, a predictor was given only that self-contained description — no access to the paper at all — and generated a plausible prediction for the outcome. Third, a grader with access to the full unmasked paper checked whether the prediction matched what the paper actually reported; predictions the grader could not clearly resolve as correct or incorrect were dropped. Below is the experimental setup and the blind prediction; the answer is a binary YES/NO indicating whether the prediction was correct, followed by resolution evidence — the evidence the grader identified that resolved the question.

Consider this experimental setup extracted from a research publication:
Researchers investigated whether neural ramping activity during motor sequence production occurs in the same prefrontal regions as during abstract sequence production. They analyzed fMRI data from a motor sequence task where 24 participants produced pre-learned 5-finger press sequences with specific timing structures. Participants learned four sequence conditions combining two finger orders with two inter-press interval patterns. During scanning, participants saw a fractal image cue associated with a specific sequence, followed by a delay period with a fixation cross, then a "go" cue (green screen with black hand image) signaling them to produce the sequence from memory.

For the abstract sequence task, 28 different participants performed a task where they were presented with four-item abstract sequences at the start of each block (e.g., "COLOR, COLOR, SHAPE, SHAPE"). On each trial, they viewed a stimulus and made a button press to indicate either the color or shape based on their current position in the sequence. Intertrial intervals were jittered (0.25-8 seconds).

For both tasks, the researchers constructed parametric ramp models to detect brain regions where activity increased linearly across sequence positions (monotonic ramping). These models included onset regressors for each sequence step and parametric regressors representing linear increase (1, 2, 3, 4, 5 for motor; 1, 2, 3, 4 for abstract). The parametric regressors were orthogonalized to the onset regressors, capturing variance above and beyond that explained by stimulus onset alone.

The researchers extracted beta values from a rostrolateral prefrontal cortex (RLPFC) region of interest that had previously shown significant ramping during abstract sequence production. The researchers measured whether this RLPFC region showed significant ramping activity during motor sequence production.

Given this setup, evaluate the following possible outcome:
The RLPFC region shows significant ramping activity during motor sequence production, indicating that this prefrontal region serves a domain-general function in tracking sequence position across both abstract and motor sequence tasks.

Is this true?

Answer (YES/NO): NO